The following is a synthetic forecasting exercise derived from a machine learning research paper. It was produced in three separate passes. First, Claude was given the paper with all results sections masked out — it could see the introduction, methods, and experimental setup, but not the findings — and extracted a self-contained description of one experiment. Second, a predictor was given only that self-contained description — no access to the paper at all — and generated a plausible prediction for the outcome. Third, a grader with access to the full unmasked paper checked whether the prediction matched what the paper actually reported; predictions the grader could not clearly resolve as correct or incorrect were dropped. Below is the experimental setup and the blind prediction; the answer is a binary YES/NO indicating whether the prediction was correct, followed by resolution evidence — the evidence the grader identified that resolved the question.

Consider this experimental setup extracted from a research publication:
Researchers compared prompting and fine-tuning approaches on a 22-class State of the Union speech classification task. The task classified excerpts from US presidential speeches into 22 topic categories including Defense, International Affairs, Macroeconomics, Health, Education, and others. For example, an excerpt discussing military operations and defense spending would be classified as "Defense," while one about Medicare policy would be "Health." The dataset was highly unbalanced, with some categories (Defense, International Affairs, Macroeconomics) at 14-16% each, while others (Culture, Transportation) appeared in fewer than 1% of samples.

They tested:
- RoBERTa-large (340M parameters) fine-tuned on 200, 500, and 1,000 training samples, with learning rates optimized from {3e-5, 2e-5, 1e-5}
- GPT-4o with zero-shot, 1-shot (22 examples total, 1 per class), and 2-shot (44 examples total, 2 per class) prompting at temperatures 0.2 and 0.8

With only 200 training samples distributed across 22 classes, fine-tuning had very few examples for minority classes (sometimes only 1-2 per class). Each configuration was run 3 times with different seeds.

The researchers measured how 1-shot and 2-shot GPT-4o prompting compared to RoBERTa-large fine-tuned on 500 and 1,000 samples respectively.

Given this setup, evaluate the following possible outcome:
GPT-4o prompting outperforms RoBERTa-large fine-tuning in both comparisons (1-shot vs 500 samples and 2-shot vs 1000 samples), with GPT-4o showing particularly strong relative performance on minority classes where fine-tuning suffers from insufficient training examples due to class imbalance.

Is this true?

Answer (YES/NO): NO